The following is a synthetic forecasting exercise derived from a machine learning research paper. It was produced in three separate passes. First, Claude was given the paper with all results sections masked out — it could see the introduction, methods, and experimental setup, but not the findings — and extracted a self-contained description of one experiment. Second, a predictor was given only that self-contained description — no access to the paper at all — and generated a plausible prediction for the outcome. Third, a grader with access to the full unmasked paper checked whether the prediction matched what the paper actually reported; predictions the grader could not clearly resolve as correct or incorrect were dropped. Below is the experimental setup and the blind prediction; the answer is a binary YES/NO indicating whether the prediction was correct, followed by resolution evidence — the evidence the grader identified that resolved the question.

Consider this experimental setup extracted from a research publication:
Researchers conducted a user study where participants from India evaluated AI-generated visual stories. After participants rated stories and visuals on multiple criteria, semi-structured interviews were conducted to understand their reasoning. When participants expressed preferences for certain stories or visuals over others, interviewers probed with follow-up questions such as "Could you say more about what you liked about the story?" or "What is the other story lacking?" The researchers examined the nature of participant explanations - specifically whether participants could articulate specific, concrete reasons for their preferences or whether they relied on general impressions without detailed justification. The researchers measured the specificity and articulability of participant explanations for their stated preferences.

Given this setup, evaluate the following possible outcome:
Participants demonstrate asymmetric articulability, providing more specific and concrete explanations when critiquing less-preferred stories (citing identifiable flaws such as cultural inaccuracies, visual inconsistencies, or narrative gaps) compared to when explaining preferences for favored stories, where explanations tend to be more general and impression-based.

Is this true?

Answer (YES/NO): NO